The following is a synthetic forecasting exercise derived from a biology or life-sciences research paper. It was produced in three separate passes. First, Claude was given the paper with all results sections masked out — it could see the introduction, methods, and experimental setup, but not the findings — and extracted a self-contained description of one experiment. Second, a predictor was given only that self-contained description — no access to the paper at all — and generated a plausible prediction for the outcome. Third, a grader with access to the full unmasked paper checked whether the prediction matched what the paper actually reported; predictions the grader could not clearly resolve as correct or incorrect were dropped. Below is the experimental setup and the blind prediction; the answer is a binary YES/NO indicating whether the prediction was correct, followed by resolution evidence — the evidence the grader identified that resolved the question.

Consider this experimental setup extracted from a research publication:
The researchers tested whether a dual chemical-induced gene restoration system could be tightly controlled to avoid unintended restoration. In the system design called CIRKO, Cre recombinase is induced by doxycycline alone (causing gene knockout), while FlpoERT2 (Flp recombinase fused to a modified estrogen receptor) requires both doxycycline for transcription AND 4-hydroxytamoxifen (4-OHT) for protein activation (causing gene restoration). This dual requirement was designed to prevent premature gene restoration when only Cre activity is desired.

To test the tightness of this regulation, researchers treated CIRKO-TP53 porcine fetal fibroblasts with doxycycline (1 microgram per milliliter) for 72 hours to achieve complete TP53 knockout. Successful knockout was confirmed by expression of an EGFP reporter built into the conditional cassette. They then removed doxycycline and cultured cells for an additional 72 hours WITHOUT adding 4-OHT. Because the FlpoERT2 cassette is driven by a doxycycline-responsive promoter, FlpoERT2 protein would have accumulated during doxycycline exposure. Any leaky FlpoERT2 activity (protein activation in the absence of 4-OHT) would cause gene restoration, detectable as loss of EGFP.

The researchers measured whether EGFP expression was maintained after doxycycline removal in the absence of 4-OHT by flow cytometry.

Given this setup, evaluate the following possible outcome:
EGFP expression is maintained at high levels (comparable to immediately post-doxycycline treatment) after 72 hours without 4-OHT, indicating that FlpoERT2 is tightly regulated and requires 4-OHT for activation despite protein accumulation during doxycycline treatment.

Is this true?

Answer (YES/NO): YES